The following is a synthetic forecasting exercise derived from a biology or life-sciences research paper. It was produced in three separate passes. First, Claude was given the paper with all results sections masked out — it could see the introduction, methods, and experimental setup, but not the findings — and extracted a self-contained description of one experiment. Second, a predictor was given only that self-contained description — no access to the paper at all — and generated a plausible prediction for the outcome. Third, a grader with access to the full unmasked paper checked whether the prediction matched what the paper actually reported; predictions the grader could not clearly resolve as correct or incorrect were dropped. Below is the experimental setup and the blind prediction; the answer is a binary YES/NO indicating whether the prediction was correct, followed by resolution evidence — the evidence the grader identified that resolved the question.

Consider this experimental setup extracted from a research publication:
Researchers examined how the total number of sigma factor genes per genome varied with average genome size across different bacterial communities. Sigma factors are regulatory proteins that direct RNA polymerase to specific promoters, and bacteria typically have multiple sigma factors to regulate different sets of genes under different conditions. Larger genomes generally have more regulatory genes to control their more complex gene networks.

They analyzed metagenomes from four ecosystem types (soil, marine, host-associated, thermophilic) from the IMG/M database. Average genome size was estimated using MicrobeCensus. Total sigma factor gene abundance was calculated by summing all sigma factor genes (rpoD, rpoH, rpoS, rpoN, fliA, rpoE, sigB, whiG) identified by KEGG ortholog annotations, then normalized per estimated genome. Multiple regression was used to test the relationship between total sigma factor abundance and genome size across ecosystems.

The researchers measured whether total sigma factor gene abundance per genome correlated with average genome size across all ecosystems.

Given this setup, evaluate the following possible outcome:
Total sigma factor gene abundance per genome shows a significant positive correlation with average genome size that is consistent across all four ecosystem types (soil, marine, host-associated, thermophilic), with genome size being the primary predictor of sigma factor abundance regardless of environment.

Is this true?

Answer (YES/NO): NO